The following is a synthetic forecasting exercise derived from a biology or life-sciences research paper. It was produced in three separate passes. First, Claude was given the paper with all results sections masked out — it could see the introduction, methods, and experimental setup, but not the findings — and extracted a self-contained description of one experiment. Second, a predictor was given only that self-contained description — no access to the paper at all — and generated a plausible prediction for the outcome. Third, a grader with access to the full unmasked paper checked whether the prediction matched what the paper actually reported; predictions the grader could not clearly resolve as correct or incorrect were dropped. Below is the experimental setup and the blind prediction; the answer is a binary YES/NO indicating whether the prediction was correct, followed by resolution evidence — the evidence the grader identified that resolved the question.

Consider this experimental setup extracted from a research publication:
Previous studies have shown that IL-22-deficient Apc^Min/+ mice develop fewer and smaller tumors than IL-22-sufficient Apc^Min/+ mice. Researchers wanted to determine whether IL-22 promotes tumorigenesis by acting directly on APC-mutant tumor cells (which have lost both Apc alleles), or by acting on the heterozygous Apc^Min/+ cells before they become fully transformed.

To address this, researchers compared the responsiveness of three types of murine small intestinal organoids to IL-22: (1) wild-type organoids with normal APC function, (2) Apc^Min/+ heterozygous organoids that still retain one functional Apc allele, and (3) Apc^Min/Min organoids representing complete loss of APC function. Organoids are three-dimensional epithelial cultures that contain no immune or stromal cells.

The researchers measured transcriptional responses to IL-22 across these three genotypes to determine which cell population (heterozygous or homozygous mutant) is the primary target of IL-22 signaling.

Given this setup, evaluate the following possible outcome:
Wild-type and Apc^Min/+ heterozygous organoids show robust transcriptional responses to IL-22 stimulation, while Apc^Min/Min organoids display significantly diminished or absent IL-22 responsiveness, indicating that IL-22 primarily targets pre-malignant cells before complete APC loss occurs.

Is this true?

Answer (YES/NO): YES